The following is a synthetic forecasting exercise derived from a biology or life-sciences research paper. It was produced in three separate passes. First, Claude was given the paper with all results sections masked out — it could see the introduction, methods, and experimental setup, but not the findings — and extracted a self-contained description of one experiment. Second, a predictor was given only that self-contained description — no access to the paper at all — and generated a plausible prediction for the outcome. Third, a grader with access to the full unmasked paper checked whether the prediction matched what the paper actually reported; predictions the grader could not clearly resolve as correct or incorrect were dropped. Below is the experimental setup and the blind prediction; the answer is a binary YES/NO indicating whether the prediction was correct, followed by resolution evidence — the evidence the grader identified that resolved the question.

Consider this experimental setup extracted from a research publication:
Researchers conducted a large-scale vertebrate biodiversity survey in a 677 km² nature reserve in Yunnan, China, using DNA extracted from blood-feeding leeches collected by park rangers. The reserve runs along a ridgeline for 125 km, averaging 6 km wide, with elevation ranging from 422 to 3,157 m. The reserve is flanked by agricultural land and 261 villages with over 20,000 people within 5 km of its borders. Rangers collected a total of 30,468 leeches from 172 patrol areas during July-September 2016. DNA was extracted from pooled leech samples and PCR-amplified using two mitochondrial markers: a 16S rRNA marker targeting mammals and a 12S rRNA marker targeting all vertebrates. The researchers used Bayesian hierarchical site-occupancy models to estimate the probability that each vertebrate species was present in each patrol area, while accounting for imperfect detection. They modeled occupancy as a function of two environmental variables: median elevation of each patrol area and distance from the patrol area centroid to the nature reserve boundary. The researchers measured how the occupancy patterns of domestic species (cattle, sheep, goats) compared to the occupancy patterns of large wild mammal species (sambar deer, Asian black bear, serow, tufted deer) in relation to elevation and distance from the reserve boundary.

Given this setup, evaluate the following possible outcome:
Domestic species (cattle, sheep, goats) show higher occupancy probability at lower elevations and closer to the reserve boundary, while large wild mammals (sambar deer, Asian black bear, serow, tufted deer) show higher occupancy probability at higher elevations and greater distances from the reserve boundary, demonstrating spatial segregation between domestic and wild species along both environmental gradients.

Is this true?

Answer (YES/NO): YES